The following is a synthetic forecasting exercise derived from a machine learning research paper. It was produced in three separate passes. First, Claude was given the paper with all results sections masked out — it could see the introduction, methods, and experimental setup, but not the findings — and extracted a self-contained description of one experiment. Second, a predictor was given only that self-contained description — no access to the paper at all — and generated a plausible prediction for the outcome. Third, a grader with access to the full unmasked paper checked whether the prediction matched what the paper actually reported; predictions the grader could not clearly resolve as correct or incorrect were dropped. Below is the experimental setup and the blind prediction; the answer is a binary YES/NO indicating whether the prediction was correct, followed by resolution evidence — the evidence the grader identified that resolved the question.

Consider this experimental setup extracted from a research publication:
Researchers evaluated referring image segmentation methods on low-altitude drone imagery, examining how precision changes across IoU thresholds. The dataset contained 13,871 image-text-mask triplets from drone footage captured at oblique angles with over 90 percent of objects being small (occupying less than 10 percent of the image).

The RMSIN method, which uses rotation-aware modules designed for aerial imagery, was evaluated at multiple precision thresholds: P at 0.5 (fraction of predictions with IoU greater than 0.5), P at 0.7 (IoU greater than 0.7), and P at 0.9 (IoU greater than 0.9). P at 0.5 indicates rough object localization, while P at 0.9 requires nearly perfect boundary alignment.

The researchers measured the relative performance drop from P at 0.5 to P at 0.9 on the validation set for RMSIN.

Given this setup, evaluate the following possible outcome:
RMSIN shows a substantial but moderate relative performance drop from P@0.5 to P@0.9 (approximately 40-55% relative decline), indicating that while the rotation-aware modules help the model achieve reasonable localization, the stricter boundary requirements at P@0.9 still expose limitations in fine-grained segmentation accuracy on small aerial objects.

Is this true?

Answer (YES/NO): NO